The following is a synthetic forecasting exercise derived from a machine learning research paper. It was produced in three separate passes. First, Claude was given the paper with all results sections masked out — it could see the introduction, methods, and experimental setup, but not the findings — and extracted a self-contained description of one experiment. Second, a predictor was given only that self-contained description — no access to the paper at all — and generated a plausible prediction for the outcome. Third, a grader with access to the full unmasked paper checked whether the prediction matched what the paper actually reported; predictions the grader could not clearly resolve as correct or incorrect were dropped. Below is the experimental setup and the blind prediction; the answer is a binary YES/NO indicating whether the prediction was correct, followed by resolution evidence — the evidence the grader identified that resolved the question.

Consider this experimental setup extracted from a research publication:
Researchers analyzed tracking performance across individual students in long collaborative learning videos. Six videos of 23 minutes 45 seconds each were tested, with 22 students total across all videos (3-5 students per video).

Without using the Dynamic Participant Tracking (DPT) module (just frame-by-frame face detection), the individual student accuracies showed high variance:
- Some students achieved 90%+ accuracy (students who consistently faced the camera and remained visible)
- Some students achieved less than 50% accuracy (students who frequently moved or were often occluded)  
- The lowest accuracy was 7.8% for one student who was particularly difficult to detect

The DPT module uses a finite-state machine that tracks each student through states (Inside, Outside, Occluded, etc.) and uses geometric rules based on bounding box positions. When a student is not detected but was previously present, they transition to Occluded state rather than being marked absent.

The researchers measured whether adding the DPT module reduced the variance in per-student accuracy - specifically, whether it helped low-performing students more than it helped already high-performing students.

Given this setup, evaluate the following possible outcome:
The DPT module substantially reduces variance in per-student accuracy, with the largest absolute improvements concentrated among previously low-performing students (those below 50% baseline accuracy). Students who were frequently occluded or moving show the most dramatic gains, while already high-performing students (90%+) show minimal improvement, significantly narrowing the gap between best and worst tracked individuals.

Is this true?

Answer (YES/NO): YES